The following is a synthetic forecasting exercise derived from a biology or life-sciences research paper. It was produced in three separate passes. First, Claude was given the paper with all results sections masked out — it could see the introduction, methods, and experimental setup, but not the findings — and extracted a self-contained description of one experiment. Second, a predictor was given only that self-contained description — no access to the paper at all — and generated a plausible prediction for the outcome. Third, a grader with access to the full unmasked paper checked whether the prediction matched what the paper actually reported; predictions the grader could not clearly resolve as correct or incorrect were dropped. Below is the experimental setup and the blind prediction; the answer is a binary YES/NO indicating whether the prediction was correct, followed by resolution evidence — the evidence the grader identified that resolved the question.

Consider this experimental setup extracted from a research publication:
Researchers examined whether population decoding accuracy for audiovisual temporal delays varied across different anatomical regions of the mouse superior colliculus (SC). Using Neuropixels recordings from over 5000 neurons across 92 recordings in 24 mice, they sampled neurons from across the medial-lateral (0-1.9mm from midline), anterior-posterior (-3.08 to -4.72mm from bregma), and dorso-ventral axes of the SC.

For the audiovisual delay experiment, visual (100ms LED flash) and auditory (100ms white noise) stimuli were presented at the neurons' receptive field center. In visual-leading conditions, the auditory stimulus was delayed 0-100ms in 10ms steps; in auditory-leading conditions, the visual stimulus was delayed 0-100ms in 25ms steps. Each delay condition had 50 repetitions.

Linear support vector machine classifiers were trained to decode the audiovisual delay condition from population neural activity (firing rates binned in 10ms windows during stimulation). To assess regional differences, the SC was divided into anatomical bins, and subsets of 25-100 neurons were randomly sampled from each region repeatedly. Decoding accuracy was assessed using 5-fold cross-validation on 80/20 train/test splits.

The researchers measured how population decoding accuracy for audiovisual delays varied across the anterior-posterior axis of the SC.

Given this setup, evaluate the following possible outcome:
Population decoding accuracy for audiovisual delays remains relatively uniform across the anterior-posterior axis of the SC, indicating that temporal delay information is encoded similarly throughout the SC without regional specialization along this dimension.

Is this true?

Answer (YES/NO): NO